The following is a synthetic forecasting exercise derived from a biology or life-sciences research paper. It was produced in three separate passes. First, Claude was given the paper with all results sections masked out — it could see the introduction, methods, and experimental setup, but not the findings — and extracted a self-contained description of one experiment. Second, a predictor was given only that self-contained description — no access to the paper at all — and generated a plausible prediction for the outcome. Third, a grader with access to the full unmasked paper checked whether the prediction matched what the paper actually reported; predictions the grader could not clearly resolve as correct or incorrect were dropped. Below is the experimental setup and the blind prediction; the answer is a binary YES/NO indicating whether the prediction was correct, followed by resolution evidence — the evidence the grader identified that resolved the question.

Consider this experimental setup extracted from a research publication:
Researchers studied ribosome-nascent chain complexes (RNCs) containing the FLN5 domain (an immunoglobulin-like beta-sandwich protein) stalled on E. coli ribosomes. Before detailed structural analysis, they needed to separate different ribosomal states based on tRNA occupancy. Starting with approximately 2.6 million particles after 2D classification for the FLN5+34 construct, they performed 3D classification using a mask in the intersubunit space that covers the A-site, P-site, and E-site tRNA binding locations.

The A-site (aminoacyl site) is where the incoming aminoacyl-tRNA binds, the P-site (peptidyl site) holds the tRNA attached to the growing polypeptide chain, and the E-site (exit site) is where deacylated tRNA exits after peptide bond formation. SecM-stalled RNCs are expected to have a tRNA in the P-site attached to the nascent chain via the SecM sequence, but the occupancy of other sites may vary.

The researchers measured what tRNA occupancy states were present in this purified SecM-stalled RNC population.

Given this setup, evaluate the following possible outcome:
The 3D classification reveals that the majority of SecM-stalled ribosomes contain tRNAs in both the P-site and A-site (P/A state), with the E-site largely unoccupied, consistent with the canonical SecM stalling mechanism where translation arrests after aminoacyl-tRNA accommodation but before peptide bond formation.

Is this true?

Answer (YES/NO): NO